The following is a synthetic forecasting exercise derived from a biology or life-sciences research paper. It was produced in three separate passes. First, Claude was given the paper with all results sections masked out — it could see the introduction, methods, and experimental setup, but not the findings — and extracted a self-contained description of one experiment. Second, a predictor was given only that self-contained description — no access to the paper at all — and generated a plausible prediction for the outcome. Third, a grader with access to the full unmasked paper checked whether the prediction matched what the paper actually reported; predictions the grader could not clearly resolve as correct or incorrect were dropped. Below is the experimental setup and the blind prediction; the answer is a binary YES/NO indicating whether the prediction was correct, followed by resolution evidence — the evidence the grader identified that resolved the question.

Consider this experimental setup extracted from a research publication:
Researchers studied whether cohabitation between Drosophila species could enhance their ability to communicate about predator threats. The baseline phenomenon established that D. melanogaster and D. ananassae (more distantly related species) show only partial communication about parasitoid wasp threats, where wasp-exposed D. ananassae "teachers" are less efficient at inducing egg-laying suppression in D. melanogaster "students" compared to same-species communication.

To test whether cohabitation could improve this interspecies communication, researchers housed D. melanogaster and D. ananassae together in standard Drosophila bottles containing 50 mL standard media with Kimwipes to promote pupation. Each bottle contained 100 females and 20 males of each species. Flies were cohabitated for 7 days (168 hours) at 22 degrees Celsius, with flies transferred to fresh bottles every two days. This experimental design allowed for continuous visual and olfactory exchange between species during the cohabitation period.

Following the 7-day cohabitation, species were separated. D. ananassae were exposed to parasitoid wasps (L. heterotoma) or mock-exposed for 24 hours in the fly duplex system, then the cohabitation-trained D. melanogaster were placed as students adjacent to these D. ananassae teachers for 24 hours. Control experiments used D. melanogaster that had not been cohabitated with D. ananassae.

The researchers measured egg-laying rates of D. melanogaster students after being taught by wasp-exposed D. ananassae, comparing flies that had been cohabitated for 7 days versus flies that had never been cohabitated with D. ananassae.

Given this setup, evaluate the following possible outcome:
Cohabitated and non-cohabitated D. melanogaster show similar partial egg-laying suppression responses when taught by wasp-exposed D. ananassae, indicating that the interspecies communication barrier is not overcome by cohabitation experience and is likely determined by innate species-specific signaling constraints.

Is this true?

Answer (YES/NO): NO